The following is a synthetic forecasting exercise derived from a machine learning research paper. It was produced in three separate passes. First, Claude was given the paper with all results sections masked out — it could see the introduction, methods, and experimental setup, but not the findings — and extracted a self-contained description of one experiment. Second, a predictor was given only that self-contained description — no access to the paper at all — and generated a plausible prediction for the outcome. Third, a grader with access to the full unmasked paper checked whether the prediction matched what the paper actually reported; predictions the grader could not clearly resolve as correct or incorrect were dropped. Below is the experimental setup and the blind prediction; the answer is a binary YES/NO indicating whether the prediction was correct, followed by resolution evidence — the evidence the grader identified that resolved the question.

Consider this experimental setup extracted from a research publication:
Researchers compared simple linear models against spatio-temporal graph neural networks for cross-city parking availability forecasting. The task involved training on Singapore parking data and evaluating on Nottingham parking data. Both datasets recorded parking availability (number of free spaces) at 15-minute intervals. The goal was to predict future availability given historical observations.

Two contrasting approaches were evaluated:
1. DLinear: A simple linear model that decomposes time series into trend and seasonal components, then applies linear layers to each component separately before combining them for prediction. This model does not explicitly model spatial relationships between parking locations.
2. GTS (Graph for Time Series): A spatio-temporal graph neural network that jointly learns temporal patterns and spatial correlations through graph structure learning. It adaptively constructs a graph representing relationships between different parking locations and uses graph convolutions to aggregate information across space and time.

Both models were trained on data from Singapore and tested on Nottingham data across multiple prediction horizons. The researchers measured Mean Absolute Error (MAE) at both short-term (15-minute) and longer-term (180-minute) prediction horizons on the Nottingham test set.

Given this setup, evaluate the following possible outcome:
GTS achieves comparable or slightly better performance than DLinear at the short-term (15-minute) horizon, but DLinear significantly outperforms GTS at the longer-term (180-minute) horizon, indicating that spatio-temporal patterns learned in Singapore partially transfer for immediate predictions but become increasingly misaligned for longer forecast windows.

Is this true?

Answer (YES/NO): NO